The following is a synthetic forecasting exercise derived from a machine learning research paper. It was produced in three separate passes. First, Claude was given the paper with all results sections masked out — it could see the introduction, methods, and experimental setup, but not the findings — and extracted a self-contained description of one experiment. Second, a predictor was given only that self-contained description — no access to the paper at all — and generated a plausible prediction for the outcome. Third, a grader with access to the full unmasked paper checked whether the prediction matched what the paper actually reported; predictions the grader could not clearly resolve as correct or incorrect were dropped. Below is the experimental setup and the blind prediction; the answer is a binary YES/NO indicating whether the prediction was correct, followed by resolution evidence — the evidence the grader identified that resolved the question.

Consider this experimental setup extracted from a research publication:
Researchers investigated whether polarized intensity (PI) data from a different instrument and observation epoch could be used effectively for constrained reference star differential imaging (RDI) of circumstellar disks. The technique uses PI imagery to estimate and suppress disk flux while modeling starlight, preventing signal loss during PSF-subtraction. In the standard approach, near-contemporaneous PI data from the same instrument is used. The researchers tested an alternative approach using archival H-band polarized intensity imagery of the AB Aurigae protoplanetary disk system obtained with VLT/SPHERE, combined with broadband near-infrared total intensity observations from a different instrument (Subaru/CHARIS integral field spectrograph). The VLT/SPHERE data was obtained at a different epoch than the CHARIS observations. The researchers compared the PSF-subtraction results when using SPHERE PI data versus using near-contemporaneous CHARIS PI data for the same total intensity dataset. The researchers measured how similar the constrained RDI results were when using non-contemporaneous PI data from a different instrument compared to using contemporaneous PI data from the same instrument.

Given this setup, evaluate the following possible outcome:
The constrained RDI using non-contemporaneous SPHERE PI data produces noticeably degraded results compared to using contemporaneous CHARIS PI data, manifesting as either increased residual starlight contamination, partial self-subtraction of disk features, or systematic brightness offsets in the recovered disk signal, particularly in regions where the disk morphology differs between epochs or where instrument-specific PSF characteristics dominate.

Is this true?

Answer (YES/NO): NO